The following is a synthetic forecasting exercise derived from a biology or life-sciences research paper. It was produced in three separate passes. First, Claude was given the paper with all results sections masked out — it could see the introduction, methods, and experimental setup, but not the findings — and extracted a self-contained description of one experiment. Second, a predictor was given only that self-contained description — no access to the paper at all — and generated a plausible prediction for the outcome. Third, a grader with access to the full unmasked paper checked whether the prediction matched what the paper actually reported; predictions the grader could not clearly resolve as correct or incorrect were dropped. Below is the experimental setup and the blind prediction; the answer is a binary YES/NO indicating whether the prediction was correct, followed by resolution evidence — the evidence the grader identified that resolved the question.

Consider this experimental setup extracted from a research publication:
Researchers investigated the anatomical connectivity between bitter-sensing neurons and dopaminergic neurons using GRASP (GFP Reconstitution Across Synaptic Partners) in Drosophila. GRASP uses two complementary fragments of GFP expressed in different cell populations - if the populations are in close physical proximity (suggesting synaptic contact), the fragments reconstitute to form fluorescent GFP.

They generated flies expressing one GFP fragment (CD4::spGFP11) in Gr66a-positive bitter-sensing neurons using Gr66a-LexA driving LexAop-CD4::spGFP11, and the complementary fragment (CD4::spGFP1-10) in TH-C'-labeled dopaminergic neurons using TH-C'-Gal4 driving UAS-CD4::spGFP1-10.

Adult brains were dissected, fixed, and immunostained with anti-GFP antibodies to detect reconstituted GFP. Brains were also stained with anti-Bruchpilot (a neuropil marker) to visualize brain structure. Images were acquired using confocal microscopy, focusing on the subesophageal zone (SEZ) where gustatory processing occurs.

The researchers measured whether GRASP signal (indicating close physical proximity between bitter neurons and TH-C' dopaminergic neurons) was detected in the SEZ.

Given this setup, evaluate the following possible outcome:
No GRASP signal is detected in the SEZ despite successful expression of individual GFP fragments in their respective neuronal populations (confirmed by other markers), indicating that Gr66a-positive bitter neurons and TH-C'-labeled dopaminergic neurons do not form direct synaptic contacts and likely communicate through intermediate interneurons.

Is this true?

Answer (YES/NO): NO